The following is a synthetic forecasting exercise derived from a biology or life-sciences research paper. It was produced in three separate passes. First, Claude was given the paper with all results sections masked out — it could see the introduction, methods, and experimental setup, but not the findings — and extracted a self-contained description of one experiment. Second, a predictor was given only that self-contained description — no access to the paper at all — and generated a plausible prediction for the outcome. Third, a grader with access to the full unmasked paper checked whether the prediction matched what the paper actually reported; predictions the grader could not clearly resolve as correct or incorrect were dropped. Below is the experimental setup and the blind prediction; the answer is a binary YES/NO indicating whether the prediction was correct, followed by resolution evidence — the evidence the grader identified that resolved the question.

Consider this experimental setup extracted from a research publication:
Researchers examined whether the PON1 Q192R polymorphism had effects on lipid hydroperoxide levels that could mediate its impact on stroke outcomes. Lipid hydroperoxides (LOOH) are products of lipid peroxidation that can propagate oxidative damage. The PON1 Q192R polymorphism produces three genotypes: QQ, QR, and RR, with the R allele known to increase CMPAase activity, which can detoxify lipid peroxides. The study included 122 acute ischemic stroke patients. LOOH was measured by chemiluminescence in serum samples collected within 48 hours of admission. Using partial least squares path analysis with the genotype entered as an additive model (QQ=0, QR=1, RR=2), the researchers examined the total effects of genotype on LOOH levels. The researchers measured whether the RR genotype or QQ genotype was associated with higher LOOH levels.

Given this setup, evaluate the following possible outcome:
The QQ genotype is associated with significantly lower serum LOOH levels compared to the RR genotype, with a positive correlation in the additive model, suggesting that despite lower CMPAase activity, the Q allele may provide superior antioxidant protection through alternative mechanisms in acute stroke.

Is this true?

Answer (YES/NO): NO